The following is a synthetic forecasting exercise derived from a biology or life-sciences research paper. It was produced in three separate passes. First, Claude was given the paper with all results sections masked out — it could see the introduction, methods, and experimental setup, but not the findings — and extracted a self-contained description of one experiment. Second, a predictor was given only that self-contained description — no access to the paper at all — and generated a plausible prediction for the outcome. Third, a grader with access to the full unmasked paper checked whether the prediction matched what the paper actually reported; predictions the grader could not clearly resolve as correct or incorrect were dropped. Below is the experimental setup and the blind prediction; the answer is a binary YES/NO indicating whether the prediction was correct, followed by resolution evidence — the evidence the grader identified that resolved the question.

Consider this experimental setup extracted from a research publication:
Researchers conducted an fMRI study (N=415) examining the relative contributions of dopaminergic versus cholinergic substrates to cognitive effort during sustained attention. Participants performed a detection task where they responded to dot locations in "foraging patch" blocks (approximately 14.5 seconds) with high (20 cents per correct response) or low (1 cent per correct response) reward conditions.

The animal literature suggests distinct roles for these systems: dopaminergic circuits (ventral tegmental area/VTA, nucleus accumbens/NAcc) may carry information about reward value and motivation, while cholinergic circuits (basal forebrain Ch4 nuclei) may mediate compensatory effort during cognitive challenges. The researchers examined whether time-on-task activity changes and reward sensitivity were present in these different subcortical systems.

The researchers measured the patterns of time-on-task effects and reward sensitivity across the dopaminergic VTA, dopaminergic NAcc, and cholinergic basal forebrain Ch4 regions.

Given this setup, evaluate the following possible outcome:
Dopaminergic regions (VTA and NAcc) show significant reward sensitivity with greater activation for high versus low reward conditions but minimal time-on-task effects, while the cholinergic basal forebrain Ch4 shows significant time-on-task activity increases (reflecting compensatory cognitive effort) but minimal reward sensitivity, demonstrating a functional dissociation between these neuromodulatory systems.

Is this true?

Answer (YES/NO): NO